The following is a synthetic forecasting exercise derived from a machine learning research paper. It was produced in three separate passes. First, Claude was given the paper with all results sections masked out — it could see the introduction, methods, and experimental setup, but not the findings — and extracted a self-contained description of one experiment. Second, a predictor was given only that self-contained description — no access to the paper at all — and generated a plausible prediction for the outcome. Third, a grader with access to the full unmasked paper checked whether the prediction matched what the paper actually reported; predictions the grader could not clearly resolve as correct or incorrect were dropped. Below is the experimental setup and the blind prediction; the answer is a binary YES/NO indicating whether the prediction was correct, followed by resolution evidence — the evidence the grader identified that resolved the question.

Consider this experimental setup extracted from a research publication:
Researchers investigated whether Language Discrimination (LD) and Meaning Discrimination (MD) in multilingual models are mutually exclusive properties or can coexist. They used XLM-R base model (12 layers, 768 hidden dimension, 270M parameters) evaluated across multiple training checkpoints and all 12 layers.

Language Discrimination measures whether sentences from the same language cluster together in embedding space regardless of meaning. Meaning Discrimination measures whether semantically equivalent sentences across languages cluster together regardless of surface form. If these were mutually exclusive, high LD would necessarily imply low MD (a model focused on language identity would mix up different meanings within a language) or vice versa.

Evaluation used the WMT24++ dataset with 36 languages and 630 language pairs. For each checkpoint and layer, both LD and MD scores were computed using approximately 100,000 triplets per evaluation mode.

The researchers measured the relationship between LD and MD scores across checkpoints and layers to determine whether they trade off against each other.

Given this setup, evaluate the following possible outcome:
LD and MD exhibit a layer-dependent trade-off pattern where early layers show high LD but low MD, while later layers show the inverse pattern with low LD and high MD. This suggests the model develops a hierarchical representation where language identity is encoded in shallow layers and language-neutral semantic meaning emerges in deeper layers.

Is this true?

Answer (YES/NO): YES